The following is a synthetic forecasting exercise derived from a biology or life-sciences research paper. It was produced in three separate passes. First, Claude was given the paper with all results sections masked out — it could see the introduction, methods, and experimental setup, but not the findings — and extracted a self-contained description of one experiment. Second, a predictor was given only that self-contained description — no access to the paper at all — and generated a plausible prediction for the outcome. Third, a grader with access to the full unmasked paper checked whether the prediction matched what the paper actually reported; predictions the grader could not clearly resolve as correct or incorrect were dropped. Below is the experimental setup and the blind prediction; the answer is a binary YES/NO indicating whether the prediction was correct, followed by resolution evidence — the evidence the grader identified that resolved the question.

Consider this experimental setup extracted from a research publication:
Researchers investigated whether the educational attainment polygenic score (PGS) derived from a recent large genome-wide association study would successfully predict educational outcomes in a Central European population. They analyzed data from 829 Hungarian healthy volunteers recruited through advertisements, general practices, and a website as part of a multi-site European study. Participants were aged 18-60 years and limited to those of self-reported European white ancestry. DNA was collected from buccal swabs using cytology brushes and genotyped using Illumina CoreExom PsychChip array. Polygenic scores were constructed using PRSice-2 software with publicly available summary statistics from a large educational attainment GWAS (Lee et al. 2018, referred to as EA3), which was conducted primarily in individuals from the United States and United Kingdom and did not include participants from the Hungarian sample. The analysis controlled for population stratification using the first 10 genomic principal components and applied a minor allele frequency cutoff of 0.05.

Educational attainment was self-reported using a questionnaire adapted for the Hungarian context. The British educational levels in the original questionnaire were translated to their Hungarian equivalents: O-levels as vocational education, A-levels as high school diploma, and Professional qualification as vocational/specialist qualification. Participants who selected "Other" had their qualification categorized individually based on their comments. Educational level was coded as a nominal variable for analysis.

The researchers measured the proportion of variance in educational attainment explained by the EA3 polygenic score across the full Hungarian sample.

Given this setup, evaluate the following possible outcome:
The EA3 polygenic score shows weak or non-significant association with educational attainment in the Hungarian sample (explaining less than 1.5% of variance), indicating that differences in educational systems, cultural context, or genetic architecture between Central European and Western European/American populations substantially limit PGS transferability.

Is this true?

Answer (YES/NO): NO